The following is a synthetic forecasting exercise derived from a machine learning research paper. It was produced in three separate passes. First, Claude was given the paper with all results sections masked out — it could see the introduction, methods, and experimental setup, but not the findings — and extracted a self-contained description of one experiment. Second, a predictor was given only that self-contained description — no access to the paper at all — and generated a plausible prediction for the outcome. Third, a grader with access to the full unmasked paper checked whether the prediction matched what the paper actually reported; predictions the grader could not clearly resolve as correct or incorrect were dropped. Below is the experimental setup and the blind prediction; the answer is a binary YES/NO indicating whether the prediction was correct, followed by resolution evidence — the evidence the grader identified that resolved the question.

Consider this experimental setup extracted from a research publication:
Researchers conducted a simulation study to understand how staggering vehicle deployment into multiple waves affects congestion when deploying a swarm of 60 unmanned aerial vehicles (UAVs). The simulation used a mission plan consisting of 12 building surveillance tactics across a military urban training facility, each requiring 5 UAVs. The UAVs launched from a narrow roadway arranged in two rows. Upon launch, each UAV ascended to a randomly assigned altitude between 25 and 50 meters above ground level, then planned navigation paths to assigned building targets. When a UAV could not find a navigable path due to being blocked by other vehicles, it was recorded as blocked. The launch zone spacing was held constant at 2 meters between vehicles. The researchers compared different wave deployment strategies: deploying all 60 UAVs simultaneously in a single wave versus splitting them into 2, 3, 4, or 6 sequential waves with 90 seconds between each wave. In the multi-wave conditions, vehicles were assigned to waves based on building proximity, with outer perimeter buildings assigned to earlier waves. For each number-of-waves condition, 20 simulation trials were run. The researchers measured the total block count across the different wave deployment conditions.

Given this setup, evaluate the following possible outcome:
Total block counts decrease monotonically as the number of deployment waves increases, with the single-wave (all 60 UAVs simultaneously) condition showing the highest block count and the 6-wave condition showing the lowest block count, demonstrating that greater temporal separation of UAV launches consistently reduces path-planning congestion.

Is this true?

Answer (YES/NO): NO